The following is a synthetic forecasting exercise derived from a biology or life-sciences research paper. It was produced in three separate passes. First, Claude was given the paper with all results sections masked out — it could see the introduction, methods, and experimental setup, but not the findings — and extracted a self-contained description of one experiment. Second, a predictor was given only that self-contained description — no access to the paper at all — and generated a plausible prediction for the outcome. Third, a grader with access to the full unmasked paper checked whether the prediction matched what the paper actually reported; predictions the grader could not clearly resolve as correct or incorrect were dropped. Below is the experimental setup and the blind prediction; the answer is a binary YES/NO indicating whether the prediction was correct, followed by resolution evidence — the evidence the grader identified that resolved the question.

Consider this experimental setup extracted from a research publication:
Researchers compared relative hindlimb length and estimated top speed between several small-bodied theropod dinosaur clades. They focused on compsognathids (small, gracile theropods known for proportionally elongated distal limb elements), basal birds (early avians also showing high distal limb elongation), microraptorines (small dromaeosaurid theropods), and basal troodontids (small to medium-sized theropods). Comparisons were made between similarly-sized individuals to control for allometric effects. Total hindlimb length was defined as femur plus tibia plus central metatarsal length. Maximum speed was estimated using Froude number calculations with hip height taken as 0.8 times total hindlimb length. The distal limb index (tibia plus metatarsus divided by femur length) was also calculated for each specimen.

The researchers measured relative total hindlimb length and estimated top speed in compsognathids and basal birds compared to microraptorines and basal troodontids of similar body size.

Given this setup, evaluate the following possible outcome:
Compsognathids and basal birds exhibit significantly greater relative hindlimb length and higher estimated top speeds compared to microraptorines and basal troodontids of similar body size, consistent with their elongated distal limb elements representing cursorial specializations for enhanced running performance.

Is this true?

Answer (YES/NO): NO